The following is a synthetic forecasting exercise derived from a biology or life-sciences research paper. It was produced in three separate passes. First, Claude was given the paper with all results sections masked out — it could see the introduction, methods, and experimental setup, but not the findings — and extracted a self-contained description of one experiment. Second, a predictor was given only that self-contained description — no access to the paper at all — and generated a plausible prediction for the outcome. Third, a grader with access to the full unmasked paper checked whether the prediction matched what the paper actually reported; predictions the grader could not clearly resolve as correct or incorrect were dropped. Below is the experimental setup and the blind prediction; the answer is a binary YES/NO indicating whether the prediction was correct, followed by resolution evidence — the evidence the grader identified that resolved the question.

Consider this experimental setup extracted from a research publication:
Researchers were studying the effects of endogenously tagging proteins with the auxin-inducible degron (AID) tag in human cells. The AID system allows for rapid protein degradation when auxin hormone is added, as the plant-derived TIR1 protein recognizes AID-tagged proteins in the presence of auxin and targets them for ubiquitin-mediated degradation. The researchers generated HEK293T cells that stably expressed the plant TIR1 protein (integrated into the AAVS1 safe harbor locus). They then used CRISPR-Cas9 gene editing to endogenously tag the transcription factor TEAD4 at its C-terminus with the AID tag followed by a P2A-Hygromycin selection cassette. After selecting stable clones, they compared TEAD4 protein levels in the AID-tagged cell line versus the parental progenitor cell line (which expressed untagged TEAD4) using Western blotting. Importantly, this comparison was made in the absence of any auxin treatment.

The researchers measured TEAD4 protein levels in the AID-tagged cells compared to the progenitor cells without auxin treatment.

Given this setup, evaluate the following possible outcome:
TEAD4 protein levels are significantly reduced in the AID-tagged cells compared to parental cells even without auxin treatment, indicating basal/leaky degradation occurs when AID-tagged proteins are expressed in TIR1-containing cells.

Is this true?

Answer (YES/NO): YES